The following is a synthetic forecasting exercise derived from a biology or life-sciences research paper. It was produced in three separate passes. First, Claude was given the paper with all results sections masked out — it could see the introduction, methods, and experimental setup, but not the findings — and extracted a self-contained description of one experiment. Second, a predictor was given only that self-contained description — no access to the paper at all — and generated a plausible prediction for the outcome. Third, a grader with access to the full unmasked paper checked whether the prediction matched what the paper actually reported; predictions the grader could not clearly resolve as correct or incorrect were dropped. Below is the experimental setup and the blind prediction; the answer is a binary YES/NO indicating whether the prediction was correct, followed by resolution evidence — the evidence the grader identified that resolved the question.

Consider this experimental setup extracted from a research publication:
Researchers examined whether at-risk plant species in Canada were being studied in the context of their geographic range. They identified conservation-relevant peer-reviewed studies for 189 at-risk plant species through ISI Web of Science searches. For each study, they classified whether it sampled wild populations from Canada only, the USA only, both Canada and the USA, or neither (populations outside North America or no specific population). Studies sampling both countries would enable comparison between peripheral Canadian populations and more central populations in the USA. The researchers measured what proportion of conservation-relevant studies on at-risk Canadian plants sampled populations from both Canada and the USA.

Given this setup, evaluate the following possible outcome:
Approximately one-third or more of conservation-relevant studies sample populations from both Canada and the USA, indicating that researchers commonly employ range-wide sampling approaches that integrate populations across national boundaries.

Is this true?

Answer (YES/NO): NO